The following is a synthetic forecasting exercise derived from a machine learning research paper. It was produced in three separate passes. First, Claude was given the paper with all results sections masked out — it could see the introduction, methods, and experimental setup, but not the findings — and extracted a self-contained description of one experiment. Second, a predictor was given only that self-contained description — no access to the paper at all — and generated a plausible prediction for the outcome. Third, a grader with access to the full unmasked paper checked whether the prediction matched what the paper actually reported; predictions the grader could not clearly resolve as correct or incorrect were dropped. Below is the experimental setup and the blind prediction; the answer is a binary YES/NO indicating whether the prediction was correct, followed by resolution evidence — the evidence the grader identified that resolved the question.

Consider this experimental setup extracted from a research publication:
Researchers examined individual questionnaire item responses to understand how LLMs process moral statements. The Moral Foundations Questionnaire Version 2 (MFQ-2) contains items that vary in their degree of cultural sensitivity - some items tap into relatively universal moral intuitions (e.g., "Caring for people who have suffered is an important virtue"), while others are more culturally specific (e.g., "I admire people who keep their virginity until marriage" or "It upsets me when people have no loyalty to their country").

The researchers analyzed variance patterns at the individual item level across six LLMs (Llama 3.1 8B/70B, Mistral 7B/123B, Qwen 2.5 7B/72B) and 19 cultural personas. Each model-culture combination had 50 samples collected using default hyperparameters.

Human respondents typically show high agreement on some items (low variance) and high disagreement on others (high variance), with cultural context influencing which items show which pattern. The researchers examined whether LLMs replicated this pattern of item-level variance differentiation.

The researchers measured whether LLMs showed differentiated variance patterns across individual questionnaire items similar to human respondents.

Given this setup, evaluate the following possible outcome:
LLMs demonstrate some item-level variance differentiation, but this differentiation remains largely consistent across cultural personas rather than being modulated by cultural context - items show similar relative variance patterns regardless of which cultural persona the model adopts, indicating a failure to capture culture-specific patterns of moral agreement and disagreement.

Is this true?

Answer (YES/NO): NO